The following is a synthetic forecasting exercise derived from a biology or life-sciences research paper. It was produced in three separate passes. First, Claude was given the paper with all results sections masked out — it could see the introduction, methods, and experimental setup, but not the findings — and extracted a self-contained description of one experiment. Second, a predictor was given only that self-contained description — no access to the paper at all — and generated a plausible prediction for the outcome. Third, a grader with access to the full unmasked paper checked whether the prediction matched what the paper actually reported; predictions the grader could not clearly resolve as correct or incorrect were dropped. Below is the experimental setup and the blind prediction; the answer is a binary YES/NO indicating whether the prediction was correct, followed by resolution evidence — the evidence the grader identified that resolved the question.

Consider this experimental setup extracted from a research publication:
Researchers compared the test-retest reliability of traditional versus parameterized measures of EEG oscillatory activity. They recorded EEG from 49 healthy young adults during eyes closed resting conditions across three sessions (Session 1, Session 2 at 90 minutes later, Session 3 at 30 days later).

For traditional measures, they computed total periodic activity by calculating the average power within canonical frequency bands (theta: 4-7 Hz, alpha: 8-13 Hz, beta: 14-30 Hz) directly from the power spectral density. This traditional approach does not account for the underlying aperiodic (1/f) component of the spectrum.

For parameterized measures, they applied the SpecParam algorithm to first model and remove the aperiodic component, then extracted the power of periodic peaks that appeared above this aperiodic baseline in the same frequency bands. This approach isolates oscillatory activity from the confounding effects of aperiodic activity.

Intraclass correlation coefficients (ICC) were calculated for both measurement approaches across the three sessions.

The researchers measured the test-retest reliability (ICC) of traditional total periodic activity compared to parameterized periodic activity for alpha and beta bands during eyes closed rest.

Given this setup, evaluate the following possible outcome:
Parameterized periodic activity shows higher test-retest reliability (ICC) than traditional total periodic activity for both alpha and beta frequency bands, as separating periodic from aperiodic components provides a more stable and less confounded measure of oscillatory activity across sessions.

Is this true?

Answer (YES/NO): NO